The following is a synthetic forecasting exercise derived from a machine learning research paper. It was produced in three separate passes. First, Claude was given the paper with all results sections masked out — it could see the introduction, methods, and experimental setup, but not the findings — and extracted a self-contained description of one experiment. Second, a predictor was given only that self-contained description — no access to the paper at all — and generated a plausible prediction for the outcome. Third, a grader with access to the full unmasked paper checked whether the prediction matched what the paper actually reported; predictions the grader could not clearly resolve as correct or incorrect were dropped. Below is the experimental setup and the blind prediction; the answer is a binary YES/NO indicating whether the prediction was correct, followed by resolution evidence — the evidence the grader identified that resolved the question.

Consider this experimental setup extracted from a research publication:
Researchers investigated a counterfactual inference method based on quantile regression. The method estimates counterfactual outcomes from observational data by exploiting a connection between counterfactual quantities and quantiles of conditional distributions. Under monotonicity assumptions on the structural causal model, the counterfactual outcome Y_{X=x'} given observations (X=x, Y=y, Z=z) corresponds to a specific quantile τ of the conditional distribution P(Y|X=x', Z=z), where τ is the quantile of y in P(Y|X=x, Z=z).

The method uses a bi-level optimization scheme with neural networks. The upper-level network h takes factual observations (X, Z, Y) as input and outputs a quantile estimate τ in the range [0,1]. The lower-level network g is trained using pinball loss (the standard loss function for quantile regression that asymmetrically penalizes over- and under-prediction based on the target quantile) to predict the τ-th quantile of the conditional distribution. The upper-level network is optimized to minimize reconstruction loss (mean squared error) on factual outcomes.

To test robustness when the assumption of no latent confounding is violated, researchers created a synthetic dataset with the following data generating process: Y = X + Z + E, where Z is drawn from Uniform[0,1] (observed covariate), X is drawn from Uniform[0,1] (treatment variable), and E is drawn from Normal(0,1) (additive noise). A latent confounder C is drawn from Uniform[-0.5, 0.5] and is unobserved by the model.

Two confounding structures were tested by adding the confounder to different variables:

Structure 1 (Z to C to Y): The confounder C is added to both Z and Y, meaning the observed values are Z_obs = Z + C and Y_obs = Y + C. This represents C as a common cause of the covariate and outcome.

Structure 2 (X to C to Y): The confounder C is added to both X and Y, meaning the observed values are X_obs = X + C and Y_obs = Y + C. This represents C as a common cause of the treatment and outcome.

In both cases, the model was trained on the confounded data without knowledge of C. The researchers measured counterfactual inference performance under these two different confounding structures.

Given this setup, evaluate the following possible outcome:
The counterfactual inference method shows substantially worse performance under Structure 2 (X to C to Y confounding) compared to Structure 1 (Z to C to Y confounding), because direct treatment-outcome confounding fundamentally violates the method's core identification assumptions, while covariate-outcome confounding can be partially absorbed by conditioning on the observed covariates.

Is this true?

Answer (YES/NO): YES